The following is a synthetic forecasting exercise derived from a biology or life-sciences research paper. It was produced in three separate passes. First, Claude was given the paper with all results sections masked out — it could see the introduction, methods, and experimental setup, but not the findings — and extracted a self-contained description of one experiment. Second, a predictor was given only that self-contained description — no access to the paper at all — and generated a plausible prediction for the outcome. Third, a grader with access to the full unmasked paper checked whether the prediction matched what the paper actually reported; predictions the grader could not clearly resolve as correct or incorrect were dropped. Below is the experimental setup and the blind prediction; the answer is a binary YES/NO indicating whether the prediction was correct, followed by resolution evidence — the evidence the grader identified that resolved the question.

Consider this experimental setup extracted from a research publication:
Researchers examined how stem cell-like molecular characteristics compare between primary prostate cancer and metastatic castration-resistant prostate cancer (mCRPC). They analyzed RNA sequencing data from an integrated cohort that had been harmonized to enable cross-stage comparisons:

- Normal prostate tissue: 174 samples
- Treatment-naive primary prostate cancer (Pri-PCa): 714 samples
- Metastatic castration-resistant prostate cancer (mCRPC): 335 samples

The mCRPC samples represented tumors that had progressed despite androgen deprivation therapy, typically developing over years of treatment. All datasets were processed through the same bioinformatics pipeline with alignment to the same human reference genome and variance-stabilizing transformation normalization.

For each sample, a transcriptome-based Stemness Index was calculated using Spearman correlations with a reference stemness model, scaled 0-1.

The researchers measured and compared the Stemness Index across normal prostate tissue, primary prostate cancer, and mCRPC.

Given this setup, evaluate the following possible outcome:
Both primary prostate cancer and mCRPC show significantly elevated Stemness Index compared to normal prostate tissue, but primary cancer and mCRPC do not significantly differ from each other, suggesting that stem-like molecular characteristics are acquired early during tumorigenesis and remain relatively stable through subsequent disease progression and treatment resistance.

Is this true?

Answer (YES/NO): NO